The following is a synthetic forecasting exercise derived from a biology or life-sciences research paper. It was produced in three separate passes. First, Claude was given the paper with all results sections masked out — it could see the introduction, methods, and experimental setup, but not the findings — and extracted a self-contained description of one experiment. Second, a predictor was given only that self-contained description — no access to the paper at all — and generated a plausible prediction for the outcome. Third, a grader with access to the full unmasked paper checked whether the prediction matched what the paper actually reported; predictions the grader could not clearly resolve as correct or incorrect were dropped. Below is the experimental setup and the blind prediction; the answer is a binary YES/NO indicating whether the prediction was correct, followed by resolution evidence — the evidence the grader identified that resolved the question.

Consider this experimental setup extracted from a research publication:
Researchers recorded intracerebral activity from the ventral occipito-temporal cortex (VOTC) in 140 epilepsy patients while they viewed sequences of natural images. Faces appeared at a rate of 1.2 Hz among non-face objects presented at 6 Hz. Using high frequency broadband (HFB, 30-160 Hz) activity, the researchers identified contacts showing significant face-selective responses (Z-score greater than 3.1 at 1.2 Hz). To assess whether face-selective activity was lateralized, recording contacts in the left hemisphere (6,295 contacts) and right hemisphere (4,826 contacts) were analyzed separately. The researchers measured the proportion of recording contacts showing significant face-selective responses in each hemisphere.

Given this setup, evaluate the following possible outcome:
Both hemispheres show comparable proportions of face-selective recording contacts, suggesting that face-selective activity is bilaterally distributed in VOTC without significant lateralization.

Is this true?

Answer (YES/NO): NO